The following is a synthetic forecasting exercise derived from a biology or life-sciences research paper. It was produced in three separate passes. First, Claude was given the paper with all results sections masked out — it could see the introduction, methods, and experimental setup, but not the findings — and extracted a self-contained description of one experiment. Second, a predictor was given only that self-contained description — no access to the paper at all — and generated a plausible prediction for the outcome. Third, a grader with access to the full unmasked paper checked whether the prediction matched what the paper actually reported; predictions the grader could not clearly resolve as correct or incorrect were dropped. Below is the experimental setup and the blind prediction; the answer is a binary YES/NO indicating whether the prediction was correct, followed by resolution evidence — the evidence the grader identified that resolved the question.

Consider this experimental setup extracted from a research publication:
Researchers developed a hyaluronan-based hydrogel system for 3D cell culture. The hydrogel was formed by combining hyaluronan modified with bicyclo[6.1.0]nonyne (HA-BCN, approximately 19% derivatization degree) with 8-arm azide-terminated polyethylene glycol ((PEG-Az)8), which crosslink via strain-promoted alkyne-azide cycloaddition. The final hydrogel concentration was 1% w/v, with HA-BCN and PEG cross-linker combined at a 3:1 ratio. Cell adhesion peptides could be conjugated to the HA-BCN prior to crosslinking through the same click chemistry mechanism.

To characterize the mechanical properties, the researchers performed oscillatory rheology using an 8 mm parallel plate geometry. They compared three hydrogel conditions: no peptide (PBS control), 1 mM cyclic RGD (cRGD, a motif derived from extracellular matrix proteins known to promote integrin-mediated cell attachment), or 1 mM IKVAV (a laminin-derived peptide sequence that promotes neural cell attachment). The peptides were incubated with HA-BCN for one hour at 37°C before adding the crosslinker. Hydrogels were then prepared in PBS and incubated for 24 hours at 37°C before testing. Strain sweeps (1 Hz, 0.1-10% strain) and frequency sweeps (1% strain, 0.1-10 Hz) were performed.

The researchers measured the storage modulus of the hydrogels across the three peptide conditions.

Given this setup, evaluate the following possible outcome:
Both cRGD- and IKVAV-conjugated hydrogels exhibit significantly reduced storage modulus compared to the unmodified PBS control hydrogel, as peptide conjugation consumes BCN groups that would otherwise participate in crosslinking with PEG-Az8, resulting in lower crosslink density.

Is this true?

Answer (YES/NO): YES